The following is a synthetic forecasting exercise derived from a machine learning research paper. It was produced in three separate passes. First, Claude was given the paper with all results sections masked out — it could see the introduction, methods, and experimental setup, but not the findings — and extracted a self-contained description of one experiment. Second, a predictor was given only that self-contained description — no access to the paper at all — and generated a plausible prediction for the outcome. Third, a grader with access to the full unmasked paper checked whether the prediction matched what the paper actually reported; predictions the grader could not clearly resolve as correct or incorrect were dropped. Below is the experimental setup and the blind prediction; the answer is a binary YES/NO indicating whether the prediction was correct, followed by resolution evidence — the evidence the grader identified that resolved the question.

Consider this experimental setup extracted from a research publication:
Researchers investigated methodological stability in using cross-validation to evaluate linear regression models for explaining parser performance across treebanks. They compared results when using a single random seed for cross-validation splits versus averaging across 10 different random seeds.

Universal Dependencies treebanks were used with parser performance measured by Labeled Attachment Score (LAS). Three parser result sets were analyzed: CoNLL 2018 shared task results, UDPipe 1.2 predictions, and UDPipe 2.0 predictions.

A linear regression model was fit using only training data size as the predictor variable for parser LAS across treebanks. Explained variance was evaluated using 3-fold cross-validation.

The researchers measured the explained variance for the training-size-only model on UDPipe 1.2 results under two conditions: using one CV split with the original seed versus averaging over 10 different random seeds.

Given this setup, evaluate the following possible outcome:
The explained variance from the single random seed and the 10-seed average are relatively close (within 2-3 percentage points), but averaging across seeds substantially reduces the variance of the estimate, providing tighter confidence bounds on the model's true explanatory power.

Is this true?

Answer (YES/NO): NO